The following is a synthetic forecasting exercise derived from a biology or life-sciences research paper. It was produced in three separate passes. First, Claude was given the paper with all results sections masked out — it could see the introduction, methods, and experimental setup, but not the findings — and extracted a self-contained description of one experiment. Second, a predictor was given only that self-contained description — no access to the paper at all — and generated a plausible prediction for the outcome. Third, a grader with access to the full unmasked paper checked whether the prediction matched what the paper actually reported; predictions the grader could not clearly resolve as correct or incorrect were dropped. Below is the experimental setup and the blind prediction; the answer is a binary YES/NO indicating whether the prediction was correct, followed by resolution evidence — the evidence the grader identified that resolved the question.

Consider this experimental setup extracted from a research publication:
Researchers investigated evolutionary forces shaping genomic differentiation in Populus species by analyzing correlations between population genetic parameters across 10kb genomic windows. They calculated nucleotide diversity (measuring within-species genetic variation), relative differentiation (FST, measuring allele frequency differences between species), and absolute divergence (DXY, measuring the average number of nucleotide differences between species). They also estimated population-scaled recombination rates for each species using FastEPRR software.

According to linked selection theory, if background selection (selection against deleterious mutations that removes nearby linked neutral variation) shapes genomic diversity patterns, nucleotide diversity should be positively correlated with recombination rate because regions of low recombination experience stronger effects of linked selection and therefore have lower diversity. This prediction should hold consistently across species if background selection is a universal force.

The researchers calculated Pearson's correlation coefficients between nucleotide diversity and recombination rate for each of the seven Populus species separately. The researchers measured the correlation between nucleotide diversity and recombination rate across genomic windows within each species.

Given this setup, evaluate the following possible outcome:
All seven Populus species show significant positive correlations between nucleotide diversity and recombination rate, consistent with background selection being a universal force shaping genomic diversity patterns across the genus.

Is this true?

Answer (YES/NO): NO